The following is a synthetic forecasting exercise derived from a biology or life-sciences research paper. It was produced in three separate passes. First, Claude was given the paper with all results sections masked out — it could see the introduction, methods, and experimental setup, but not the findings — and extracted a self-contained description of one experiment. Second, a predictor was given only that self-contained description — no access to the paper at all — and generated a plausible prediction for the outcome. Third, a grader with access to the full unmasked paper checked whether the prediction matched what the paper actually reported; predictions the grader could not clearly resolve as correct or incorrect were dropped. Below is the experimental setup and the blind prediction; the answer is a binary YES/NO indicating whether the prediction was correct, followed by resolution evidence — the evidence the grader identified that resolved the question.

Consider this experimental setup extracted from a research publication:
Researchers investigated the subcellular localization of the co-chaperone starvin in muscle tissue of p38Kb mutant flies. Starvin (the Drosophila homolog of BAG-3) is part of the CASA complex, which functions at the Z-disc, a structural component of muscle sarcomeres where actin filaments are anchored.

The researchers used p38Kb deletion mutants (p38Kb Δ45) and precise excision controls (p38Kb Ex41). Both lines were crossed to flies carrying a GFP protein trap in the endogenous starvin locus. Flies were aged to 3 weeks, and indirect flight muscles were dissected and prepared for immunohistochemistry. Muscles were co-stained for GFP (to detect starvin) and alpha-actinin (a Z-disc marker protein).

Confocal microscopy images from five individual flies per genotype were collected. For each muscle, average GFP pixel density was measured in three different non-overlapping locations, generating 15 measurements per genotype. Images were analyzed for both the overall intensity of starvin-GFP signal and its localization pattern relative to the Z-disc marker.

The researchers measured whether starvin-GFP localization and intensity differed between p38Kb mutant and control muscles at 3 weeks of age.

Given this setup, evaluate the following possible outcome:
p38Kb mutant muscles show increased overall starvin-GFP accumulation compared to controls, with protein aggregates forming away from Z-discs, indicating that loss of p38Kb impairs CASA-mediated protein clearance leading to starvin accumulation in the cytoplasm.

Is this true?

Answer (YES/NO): NO